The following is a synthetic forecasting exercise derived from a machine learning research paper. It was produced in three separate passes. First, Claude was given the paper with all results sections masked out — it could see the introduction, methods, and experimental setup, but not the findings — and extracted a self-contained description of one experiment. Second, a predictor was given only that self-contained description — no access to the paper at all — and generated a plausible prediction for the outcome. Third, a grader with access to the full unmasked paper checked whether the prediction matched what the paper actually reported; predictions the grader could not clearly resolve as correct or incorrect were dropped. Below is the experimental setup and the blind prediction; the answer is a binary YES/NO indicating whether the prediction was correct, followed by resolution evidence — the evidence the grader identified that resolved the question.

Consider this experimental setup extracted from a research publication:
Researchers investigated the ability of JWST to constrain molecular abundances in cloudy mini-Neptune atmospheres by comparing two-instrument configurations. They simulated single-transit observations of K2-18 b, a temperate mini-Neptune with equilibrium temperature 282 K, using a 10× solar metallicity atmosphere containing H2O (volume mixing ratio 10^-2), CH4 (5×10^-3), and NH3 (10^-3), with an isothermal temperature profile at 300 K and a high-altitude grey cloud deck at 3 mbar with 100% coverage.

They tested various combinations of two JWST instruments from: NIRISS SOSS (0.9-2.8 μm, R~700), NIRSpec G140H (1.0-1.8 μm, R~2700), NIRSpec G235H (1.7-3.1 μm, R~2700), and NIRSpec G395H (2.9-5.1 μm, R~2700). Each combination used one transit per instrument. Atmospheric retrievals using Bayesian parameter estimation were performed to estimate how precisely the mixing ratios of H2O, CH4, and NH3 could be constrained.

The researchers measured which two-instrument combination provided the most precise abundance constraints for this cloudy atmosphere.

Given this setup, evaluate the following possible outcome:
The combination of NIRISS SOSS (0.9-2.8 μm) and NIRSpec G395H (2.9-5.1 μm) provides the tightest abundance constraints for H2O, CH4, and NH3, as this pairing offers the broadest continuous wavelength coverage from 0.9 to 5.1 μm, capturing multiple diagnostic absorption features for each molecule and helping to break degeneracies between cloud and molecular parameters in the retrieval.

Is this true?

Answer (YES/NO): NO